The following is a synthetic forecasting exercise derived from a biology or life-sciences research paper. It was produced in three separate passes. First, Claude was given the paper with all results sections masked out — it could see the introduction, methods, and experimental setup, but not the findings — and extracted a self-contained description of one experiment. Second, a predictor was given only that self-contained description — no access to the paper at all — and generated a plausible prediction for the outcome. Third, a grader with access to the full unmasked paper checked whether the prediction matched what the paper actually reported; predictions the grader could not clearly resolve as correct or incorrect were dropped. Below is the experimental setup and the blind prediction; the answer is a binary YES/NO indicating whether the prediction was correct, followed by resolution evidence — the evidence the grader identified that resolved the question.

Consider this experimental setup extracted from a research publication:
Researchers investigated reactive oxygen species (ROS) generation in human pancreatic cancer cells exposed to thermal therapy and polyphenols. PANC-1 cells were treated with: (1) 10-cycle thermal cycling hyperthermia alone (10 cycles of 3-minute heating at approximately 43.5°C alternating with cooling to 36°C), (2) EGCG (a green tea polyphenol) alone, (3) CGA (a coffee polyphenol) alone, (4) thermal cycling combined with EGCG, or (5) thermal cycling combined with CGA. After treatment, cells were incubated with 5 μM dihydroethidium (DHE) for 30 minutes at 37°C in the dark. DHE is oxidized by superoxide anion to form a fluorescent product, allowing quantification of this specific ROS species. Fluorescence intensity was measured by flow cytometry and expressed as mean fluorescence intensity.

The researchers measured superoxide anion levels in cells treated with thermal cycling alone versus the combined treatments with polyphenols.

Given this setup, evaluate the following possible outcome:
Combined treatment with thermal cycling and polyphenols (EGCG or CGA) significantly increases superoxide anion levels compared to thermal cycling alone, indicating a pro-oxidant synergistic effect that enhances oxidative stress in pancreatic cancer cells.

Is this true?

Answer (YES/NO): YES